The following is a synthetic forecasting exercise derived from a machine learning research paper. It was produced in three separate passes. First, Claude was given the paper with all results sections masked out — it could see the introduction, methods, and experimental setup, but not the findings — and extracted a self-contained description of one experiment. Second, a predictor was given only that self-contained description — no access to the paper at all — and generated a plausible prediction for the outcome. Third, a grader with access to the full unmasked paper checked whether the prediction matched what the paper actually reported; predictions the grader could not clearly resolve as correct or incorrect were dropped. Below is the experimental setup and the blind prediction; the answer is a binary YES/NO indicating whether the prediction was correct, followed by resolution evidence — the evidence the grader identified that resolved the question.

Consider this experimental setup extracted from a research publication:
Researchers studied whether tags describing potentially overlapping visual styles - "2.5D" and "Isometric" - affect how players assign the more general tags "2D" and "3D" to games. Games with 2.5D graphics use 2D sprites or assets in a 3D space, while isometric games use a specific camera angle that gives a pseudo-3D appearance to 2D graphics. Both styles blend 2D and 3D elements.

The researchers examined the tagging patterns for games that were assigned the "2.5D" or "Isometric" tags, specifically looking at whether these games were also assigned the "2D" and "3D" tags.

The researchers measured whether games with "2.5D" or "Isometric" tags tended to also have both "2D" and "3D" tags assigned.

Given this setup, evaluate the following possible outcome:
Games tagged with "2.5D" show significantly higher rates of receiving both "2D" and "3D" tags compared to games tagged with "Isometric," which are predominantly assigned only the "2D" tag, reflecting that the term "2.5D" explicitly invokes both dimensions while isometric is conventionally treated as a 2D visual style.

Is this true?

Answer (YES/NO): NO